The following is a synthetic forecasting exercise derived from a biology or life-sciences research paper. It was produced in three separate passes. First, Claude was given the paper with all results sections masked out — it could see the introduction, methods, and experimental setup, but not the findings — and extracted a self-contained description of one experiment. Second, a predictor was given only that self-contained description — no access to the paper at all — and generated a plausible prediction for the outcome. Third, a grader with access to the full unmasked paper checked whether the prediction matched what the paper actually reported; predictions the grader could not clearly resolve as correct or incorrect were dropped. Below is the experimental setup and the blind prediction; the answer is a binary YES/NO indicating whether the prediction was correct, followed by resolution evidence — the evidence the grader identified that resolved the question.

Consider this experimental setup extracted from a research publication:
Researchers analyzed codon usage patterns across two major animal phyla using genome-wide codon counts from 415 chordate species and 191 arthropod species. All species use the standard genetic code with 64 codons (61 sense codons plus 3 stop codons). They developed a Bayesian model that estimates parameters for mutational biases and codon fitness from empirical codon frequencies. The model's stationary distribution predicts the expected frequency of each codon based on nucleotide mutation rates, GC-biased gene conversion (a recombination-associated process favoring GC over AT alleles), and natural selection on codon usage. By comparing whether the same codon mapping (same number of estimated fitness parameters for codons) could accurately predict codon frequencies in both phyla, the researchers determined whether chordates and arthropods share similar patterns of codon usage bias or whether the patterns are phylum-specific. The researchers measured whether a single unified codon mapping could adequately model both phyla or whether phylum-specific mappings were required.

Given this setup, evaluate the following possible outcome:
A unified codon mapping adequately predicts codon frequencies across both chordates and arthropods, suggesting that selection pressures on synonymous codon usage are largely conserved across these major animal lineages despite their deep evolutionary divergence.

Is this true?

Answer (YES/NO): NO